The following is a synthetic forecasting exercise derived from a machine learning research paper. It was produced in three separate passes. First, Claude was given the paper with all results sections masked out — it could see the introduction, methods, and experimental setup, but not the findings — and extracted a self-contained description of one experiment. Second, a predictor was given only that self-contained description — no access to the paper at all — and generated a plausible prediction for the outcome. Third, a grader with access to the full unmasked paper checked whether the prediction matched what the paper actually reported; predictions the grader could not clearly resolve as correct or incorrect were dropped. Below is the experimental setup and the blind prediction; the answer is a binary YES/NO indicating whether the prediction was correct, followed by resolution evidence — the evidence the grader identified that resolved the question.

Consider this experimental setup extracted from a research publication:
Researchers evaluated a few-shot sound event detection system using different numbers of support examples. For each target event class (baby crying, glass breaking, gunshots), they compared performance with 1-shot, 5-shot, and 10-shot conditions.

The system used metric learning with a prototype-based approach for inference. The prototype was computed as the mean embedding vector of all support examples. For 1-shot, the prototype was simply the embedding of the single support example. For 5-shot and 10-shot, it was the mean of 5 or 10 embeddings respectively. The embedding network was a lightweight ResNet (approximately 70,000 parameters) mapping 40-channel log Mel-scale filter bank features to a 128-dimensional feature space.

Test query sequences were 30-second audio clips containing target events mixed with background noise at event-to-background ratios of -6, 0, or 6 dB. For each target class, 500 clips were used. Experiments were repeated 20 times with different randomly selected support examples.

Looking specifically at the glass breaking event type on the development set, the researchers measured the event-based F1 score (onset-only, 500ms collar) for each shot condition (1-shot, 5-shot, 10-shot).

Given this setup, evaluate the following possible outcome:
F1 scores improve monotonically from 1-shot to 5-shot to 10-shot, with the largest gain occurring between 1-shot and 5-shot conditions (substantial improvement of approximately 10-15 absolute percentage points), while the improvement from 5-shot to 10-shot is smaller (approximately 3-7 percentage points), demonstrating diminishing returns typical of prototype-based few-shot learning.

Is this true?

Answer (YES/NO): NO